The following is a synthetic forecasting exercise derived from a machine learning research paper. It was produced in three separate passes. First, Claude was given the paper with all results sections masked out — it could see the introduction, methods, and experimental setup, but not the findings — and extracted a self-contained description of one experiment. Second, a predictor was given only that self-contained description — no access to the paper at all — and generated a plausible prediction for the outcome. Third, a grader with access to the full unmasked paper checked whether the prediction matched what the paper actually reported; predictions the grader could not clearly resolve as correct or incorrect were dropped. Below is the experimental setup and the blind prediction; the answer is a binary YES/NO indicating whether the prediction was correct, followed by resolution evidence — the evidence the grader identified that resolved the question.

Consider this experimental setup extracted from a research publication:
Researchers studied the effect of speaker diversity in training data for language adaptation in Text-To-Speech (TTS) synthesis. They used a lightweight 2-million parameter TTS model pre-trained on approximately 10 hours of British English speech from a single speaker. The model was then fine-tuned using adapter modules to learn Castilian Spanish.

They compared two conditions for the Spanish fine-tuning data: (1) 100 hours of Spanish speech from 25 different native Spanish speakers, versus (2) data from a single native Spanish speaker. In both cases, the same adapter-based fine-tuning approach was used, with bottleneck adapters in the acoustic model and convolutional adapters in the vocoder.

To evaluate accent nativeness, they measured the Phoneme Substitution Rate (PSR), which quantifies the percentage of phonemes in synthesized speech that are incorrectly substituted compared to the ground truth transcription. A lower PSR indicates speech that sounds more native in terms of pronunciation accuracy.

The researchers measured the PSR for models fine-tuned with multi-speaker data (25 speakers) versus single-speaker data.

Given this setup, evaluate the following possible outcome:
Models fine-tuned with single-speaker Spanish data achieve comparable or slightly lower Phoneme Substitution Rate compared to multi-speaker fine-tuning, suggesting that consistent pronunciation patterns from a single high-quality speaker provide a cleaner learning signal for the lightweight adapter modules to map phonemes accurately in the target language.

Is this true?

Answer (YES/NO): NO